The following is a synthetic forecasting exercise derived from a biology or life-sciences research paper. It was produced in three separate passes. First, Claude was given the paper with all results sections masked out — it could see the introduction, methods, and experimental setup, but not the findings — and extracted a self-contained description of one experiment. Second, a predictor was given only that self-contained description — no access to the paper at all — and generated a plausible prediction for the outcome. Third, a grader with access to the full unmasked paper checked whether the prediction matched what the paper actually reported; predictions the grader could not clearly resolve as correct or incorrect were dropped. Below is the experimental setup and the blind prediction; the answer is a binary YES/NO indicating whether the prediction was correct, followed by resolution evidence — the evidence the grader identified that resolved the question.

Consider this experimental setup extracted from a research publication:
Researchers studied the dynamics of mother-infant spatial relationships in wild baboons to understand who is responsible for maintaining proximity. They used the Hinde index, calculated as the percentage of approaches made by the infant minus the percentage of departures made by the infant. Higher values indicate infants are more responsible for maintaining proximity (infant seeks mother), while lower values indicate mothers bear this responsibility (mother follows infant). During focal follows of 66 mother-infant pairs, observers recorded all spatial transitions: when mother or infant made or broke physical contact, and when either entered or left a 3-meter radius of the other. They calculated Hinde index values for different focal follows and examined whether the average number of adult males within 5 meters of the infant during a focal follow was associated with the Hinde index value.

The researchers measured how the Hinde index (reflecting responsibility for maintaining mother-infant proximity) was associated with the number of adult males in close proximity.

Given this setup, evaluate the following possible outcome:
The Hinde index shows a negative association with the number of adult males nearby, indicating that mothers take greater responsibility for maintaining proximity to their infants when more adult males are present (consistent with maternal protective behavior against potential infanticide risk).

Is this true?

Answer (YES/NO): YES